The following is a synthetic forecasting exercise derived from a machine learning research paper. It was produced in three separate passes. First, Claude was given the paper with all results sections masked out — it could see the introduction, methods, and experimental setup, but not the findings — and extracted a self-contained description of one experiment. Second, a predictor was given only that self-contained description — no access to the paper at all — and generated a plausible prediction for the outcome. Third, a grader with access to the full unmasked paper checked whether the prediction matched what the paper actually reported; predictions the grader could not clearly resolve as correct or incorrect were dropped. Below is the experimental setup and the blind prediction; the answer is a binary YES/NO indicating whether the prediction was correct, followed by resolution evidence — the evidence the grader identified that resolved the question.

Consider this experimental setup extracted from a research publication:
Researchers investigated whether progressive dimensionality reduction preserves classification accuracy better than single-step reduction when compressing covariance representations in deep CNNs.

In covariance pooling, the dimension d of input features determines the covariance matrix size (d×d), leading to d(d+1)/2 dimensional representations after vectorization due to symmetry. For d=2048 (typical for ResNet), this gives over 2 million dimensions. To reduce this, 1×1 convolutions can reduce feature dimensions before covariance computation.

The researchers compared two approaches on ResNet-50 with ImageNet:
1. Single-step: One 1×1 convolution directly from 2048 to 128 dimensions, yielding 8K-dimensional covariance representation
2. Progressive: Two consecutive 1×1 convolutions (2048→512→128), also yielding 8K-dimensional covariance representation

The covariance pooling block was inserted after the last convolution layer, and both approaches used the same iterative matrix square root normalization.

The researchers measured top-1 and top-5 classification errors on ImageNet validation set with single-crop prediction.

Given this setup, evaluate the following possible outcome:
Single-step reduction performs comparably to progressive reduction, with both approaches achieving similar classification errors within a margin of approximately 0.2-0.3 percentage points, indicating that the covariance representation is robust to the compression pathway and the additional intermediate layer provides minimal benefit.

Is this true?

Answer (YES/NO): NO